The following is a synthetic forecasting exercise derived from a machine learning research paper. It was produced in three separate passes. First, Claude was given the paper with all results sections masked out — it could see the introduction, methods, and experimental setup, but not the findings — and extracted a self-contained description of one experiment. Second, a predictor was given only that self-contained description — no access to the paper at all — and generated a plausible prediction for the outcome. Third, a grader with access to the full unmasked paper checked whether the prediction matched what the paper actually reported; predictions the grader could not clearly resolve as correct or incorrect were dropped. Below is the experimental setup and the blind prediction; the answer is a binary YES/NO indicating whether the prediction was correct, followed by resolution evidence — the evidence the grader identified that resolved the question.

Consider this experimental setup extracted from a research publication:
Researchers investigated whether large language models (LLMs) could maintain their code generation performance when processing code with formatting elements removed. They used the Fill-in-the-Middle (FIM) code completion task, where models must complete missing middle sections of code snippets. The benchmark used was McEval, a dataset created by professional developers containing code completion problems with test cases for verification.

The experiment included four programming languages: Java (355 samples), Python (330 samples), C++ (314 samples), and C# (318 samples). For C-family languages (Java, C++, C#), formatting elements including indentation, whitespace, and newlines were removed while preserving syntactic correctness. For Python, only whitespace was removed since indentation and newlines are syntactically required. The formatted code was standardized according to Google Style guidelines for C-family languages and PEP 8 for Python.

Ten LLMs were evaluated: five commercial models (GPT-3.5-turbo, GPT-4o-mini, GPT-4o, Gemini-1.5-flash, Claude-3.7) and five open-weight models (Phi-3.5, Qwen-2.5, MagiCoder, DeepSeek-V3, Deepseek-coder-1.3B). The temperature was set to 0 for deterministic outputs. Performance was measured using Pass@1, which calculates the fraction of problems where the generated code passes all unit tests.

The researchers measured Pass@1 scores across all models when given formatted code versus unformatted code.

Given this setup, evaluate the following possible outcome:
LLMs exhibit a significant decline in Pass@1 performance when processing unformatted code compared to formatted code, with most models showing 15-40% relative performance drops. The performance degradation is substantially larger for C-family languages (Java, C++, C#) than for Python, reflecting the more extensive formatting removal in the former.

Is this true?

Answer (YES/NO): NO